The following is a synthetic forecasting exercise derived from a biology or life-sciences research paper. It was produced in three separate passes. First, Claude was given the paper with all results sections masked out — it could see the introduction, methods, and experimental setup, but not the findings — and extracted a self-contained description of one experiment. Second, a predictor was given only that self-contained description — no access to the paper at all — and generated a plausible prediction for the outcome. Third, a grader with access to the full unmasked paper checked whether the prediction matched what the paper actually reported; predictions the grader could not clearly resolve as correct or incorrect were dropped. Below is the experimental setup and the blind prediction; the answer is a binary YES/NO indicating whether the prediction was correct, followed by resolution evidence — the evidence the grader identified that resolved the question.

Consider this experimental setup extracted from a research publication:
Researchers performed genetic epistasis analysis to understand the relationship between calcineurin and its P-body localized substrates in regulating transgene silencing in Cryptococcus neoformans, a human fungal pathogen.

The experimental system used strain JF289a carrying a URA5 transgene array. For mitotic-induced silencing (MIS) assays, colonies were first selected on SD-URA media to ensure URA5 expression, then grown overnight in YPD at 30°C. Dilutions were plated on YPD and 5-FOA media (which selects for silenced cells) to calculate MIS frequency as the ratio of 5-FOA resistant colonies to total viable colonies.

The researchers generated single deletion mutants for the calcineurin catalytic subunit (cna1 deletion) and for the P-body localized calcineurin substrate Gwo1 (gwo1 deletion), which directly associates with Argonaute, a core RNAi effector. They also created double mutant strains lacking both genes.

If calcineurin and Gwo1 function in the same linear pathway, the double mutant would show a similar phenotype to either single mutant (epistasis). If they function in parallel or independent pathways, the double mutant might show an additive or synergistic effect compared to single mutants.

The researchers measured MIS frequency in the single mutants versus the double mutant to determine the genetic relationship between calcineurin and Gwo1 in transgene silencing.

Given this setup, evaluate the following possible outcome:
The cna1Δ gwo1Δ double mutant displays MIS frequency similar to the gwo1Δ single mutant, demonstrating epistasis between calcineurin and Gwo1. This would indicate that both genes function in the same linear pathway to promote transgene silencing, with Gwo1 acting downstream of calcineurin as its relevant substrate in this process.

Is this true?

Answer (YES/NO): YES